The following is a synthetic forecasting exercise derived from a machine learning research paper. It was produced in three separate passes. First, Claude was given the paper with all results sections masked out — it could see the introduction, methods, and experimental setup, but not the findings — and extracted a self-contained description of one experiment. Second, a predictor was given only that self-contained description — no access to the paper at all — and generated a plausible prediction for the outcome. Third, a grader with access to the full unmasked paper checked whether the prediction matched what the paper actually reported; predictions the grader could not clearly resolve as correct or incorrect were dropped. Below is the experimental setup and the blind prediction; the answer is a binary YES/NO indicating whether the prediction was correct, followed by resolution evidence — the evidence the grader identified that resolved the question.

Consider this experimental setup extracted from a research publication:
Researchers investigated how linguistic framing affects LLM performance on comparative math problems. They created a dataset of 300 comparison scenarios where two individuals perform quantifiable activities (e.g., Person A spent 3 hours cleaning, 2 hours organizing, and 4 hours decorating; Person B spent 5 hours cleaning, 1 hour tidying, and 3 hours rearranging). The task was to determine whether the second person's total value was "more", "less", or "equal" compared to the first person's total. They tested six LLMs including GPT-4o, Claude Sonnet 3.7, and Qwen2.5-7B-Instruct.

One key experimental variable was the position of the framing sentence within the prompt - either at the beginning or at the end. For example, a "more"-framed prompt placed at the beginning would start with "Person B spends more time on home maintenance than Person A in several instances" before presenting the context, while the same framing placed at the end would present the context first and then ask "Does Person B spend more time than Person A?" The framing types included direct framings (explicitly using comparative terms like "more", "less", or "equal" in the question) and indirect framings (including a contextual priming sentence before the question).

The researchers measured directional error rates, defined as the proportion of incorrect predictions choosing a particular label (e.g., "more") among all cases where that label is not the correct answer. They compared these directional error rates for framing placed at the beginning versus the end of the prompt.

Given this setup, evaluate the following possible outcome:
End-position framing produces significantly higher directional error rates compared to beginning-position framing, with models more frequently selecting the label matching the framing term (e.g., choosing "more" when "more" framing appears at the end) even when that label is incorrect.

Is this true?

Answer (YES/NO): NO